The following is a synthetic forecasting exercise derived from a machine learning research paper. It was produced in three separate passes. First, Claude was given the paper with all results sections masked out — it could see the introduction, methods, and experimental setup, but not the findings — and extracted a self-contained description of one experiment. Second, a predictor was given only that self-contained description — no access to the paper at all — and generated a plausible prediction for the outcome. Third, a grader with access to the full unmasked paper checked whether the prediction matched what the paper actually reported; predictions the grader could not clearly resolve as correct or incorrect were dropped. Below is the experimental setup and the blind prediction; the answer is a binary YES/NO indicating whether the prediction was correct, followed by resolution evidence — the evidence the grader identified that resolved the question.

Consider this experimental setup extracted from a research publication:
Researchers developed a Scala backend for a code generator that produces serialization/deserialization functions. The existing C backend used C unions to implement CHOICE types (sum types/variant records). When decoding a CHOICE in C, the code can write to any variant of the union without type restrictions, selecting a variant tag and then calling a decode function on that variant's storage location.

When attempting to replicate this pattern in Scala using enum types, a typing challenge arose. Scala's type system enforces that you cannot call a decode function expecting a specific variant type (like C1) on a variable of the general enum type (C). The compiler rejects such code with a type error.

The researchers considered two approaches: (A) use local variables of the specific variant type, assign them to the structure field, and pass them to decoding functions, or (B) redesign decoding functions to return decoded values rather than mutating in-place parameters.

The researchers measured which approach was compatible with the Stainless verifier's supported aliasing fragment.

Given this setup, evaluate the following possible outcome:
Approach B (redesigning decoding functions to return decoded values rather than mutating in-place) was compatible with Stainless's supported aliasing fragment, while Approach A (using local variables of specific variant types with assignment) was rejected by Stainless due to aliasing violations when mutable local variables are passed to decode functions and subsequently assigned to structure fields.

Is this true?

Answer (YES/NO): YES